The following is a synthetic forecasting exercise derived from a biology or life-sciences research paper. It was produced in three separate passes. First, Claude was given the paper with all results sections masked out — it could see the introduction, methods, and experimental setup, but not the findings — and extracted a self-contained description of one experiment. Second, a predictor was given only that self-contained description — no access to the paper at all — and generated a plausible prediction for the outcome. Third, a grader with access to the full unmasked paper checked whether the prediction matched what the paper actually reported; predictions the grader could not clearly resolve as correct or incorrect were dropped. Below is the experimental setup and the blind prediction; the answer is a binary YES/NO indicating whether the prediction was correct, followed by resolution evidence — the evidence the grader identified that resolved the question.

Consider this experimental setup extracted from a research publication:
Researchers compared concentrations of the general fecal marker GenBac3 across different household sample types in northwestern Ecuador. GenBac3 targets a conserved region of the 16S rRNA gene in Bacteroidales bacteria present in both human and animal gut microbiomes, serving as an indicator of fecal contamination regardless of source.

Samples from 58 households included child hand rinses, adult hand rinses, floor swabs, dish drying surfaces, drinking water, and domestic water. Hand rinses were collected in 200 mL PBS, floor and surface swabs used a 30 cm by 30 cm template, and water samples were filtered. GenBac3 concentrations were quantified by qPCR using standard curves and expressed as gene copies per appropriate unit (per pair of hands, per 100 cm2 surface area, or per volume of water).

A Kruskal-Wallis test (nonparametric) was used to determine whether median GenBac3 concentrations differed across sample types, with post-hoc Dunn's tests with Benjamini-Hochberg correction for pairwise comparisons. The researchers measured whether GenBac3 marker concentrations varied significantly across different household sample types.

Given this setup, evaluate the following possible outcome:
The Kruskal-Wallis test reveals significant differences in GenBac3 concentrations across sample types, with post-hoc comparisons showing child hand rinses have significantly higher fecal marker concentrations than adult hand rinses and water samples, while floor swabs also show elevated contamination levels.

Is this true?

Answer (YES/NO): NO